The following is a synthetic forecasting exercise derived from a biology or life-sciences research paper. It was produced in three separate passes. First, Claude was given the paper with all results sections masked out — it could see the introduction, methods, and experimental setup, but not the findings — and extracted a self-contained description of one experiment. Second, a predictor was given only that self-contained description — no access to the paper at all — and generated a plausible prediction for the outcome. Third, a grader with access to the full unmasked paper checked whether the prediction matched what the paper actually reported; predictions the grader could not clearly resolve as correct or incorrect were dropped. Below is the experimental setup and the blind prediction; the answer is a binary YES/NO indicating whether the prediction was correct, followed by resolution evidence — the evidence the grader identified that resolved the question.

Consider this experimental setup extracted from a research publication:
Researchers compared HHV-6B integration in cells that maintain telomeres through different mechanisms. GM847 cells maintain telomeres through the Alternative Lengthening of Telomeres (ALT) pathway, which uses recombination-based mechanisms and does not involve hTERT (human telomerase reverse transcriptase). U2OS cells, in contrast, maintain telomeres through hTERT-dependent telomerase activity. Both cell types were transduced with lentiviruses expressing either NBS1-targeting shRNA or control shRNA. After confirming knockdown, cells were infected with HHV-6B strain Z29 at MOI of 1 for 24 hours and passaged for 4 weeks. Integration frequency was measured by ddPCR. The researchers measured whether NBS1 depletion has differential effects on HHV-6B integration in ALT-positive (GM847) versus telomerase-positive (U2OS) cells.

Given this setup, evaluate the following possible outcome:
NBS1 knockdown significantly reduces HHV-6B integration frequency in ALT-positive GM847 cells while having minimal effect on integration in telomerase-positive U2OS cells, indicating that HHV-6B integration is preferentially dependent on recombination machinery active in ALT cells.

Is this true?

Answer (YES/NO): NO